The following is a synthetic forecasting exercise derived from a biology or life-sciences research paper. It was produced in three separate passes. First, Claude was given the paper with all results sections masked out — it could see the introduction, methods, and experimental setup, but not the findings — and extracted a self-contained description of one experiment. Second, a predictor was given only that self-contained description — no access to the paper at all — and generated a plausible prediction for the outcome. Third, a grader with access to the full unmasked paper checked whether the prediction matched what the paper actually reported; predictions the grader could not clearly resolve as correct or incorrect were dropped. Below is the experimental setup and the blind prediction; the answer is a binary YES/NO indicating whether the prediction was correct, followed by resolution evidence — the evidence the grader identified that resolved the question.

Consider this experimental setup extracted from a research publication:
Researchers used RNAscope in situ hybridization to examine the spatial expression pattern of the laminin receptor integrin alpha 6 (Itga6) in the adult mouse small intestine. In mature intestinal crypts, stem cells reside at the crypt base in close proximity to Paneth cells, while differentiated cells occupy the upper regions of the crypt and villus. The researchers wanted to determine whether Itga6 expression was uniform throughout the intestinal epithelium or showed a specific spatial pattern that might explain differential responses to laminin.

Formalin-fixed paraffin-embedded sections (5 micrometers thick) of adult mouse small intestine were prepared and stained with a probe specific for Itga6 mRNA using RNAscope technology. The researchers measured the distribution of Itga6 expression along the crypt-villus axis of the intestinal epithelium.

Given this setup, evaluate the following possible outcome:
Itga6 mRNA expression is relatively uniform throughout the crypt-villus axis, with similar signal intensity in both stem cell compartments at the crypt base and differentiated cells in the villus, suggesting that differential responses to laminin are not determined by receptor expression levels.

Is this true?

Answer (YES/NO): NO